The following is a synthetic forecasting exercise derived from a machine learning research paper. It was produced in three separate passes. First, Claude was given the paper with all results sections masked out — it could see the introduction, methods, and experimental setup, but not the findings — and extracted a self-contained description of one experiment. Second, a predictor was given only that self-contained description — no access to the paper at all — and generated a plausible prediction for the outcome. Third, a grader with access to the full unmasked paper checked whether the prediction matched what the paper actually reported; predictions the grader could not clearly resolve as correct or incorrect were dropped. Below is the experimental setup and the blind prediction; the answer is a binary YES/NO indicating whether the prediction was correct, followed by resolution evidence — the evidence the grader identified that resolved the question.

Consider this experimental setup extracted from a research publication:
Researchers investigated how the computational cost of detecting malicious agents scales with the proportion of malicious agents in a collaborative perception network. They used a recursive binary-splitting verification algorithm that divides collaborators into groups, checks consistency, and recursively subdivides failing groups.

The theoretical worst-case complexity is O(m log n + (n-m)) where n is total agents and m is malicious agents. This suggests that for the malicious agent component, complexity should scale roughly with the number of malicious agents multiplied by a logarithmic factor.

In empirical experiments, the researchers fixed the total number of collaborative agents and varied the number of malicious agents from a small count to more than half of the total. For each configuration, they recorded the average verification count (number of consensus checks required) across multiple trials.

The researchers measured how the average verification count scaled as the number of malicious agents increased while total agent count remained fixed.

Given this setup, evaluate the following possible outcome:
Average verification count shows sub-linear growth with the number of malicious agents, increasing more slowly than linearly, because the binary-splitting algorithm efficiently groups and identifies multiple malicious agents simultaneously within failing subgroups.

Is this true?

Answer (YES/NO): YES